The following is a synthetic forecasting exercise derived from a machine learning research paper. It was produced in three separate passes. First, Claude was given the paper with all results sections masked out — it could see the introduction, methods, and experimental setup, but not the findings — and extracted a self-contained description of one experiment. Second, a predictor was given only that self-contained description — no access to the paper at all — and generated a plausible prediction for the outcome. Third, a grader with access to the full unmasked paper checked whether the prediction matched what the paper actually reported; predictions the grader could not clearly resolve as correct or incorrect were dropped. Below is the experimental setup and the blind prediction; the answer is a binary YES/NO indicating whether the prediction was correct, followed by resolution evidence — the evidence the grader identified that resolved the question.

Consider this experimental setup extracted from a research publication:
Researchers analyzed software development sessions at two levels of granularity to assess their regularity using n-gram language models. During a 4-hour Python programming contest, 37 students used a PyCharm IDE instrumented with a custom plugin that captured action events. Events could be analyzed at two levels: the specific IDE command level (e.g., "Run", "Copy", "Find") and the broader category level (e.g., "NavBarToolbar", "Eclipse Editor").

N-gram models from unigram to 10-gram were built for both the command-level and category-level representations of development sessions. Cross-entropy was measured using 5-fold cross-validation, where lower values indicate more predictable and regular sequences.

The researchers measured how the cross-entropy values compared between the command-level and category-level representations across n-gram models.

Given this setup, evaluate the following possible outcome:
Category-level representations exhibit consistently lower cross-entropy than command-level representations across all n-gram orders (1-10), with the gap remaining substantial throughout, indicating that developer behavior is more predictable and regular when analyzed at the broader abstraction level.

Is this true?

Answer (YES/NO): YES